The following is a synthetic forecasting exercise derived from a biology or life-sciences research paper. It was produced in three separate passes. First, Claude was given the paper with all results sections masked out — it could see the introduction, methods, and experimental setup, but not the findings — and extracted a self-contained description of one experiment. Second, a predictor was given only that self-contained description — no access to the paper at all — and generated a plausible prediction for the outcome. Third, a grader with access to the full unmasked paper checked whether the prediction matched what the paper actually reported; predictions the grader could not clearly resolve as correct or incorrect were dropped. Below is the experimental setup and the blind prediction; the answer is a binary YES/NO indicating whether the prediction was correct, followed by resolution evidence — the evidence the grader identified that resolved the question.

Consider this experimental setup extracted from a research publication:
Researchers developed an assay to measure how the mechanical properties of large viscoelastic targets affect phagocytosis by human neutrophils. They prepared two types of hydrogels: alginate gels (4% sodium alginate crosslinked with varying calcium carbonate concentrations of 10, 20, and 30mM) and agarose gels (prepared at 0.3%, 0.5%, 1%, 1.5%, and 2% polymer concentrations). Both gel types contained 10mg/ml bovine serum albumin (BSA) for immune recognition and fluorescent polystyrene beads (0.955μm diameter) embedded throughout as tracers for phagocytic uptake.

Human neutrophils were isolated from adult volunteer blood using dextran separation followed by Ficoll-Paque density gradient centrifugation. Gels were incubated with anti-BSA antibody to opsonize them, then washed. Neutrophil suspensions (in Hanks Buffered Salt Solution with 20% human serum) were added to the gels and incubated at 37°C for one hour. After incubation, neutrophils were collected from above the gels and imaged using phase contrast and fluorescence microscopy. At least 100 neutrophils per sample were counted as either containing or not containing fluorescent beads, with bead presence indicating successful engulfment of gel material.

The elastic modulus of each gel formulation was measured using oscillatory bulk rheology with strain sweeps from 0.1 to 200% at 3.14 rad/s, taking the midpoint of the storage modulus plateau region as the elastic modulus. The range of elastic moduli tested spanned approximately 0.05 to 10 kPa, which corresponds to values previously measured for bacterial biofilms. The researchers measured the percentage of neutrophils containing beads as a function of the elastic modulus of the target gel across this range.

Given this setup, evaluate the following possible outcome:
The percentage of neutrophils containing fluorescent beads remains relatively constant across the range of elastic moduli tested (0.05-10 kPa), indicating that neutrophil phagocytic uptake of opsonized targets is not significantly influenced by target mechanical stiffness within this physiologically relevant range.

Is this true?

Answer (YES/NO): NO